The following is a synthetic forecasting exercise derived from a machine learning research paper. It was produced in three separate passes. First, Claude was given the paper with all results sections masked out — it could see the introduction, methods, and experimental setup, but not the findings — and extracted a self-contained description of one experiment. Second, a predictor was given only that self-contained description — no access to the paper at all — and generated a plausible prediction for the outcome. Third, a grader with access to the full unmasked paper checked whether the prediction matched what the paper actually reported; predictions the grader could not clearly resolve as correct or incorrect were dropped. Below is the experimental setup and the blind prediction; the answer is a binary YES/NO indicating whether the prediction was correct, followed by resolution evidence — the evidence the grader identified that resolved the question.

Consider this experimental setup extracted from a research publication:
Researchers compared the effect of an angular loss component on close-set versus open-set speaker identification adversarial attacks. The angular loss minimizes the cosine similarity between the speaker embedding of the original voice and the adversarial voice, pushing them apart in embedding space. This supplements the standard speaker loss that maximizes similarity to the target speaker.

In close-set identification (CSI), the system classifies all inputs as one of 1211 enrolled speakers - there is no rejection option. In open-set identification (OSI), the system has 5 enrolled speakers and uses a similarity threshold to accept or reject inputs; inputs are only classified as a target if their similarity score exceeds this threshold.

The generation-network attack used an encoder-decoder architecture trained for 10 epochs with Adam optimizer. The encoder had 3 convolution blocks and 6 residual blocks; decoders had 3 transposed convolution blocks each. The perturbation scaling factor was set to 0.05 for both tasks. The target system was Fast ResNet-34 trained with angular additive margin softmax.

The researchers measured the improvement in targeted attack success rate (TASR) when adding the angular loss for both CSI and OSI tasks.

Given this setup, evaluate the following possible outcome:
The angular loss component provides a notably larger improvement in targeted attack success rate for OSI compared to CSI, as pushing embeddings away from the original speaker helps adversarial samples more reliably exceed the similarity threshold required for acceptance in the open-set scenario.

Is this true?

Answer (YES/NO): YES